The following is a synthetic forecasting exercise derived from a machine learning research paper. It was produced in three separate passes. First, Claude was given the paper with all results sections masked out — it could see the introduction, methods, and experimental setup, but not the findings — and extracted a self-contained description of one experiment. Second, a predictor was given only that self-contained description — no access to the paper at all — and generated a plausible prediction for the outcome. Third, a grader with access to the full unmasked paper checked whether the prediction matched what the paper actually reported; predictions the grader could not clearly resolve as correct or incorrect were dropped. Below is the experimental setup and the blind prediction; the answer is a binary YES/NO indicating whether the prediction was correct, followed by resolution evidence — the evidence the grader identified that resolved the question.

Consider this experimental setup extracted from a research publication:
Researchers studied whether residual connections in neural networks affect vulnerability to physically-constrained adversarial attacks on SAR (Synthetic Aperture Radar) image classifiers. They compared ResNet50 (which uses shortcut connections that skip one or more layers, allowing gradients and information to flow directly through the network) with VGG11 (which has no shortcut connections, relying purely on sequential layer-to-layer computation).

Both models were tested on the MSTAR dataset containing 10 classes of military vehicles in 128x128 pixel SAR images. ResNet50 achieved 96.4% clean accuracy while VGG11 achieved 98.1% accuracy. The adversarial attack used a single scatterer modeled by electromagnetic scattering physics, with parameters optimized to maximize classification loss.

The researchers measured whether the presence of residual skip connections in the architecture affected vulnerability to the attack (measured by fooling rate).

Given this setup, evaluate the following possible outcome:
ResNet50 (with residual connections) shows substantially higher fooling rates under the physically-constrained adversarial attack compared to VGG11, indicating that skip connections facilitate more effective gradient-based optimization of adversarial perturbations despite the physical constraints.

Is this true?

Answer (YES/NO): NO